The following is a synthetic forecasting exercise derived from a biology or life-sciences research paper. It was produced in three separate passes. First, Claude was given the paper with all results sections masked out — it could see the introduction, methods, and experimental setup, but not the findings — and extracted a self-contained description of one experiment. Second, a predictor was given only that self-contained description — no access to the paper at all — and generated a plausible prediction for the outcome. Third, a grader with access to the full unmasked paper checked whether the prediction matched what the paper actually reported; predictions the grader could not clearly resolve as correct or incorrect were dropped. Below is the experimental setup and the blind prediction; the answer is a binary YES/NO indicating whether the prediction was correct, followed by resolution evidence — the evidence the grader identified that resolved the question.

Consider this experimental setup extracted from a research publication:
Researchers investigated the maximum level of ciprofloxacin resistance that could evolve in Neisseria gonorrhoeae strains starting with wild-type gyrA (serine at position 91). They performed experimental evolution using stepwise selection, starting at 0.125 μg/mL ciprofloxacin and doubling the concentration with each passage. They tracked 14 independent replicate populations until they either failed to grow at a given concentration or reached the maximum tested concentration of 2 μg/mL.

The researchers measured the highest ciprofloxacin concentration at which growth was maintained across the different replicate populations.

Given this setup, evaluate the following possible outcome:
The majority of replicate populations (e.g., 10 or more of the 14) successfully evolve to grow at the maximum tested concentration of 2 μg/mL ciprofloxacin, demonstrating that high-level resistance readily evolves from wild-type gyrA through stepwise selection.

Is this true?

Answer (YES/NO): NO